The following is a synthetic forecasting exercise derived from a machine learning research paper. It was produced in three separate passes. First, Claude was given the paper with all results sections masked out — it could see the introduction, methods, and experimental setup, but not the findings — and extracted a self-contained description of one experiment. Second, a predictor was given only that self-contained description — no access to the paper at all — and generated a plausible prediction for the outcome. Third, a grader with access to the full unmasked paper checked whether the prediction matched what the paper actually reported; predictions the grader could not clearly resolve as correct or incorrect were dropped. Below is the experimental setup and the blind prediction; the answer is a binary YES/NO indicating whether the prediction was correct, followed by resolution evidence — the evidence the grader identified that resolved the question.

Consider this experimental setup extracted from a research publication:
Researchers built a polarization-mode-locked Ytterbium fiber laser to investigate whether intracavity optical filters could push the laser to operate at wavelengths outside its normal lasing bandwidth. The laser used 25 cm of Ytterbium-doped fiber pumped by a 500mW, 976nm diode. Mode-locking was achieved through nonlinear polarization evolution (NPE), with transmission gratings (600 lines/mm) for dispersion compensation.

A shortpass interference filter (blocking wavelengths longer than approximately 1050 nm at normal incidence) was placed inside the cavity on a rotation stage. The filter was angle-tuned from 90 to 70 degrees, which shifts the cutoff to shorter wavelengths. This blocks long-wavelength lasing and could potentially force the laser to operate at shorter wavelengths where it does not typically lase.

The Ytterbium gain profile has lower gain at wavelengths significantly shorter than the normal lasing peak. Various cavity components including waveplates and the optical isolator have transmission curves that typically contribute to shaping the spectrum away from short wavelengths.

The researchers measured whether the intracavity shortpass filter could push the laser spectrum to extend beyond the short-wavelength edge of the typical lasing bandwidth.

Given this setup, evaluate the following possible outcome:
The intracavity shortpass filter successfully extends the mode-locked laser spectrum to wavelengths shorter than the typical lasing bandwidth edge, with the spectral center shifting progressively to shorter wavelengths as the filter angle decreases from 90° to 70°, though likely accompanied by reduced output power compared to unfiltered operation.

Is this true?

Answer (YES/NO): NO